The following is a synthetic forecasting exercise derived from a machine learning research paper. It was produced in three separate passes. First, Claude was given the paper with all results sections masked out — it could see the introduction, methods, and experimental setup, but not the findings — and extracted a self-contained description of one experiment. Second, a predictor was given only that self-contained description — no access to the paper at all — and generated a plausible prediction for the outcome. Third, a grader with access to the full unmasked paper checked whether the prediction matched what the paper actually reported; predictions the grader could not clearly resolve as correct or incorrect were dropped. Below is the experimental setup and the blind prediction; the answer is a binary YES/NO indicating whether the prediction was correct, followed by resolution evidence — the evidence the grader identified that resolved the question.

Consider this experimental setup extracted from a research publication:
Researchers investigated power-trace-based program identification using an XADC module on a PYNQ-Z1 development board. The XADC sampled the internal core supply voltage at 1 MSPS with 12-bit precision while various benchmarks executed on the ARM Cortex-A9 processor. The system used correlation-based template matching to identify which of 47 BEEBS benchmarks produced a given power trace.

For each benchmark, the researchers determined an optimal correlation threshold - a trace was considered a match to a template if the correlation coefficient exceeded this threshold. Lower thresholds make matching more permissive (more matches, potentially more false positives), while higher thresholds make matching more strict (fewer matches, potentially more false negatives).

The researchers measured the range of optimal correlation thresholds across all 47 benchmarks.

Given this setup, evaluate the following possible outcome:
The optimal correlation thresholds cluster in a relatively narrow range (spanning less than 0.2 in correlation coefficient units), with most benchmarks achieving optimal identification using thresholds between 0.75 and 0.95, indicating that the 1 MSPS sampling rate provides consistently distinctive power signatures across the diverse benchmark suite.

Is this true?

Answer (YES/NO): NO